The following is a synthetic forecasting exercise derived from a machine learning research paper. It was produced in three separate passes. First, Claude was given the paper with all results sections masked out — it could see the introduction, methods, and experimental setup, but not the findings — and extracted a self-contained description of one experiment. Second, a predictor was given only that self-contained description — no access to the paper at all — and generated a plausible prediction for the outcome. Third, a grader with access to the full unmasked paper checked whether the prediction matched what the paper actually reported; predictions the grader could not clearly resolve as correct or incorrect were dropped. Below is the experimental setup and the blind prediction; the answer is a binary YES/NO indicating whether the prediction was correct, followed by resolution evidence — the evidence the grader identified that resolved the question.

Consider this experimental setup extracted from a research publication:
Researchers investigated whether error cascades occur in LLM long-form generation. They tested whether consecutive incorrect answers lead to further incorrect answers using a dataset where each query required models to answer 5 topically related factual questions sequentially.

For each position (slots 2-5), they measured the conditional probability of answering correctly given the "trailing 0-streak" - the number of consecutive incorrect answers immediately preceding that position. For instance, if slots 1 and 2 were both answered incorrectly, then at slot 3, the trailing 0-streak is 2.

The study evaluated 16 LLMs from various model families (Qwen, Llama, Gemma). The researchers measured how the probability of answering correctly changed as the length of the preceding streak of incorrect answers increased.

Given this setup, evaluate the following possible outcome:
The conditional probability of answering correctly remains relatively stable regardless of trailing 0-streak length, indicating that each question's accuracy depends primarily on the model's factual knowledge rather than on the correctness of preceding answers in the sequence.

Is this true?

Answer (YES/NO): NO